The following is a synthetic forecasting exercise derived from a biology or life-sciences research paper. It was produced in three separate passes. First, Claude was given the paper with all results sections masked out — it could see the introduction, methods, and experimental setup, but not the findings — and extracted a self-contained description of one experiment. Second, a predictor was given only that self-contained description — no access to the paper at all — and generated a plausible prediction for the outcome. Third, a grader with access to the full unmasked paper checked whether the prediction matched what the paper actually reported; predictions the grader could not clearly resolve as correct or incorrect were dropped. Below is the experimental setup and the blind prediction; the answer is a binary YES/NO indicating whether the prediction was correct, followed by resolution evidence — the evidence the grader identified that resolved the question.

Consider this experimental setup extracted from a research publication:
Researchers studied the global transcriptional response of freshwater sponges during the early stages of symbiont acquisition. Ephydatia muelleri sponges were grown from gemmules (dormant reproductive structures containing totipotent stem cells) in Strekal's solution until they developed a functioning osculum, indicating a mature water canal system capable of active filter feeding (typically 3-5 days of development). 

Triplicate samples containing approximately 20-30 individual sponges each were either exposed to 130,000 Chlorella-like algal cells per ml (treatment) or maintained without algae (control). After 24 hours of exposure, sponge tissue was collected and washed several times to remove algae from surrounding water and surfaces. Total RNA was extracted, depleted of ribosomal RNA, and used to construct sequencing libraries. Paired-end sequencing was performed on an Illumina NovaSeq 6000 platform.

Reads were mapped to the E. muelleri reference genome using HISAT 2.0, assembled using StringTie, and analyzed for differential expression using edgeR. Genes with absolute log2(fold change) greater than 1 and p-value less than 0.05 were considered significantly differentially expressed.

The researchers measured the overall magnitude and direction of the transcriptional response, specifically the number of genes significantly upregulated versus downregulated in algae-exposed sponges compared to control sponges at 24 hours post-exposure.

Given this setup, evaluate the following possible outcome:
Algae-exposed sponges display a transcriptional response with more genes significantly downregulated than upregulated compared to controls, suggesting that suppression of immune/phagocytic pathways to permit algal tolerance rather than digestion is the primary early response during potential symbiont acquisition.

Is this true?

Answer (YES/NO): YES